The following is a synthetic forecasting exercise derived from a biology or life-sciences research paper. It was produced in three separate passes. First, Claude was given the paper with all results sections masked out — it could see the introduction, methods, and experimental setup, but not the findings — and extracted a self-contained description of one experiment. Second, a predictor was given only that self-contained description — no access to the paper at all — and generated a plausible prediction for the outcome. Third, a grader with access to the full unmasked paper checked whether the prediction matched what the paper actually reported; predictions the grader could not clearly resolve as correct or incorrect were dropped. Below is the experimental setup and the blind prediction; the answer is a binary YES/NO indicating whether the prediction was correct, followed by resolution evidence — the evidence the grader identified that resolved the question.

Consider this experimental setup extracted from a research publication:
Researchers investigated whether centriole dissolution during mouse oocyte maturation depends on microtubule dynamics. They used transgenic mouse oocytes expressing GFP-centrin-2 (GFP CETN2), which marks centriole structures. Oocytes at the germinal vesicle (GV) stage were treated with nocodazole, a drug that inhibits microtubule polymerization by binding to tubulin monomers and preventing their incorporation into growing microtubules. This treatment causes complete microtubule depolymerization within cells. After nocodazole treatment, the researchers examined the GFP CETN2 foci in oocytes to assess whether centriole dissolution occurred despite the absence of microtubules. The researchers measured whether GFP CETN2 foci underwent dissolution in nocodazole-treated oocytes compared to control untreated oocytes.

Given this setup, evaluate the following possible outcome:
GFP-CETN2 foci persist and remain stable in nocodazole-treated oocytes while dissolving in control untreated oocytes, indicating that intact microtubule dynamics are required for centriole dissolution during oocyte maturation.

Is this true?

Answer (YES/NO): NO